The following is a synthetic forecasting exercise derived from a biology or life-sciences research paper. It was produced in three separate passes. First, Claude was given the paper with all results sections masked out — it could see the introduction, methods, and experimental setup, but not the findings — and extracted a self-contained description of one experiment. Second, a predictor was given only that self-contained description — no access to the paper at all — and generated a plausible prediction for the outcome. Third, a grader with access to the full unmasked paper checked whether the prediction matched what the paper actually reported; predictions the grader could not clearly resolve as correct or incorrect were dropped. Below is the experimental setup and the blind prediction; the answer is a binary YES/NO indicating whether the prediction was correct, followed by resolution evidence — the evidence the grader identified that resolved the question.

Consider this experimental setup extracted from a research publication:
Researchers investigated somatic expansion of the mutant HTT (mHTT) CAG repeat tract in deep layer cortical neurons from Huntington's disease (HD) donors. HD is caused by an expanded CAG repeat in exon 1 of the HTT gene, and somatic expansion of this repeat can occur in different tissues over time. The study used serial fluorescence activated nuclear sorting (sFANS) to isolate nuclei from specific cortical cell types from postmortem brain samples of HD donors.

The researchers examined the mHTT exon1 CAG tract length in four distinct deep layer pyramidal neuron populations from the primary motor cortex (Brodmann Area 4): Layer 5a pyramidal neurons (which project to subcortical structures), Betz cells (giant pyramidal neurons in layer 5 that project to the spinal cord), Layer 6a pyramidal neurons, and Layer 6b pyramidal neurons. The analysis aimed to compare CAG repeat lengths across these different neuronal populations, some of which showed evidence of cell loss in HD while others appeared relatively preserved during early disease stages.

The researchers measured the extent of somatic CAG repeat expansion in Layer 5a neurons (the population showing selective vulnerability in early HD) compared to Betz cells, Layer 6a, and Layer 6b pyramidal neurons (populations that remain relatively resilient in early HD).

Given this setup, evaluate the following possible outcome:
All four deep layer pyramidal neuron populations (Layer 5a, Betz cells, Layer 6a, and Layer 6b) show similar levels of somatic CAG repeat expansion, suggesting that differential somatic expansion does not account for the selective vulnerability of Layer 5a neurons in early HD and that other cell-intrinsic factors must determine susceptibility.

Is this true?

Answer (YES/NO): YES